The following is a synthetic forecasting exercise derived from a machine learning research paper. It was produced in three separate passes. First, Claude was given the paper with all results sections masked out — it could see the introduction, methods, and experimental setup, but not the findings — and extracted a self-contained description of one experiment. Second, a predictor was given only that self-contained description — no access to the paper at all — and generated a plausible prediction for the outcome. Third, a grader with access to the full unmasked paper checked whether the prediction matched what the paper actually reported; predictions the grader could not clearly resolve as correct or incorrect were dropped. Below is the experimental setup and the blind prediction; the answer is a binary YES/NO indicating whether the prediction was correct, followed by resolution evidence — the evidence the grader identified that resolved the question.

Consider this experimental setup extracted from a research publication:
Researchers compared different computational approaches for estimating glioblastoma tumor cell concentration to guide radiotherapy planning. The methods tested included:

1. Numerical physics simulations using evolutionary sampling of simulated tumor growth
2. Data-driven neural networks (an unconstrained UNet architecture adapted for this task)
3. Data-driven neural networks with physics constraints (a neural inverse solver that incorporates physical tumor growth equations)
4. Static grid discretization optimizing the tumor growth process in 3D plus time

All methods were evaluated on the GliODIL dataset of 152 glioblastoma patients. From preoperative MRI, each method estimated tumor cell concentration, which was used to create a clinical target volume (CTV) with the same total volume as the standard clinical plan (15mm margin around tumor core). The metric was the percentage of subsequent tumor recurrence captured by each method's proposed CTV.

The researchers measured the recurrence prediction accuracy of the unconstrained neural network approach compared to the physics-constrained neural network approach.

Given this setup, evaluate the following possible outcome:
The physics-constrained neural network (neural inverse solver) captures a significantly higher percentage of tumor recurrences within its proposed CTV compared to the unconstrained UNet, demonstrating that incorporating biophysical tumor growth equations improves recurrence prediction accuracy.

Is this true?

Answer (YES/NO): NO